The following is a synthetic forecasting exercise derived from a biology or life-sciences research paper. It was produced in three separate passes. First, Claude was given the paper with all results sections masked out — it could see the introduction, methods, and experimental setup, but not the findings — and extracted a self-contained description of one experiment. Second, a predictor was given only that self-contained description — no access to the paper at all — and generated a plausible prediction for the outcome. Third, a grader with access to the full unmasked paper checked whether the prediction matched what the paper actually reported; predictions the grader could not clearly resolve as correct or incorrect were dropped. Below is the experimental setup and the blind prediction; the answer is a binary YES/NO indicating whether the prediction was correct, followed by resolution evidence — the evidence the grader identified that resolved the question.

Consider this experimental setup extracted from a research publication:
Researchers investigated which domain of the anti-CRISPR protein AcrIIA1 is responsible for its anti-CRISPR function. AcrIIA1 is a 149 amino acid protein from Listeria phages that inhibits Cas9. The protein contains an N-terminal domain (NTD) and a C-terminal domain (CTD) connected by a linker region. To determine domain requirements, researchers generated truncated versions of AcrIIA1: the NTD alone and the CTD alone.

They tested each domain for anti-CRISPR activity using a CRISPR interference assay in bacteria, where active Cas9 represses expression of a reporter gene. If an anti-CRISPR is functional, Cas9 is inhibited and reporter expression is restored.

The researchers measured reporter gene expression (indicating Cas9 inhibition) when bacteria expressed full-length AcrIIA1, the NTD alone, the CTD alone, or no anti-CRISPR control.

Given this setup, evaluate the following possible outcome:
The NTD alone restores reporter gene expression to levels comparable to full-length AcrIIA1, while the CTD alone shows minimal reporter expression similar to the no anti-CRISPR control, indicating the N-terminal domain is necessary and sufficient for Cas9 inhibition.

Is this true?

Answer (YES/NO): NO